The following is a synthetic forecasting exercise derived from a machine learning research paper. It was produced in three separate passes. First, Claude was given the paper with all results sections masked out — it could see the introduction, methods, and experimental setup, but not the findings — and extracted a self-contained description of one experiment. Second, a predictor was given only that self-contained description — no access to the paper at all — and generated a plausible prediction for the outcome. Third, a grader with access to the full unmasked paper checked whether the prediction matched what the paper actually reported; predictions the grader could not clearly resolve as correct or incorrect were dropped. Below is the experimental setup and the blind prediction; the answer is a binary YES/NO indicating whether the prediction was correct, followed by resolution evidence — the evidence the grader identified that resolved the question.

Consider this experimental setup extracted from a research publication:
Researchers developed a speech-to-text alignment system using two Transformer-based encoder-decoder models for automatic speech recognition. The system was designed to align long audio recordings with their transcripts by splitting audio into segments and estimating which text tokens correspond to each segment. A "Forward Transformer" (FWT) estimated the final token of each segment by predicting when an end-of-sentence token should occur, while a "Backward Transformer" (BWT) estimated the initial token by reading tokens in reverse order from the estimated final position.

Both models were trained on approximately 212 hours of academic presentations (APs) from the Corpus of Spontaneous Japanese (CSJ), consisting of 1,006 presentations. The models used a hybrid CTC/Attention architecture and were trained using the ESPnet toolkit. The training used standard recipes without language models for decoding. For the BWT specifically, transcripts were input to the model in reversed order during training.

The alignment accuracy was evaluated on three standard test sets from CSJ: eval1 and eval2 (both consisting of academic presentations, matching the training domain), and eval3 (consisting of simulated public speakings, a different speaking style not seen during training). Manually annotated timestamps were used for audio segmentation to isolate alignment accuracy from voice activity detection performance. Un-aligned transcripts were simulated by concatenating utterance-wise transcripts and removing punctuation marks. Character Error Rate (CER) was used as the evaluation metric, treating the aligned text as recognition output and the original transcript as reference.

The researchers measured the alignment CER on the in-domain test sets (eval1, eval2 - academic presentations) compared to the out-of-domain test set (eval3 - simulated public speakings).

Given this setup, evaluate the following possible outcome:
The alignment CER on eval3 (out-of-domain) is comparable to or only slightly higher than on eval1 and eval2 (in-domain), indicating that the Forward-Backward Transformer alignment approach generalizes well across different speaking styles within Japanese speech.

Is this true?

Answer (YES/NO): NO